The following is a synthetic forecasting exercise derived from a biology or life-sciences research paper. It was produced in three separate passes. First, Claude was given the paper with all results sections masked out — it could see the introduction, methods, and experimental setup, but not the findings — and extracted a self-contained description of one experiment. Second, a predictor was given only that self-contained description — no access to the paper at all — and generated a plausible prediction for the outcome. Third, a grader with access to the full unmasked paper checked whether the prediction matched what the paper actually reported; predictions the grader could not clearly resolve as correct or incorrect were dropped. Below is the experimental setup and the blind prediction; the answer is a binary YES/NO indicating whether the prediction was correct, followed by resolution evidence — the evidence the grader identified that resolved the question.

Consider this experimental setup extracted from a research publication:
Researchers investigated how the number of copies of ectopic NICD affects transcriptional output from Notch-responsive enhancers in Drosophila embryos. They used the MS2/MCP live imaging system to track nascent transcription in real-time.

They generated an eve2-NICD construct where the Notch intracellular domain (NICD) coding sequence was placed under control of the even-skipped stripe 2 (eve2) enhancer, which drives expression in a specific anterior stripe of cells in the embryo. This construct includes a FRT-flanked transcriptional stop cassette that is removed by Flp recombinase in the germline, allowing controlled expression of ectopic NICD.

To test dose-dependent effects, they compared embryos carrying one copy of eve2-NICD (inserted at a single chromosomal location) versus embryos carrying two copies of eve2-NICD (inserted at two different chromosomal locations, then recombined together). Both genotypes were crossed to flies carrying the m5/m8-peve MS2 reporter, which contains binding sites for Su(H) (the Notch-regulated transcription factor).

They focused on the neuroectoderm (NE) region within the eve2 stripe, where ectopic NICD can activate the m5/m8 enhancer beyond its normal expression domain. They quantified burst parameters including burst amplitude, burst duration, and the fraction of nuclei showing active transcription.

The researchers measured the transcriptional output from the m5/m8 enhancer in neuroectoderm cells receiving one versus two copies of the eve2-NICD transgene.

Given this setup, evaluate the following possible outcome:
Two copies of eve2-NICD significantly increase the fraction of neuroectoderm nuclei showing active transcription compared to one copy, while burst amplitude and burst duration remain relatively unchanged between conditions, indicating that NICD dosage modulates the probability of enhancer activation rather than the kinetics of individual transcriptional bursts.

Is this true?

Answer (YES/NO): NO